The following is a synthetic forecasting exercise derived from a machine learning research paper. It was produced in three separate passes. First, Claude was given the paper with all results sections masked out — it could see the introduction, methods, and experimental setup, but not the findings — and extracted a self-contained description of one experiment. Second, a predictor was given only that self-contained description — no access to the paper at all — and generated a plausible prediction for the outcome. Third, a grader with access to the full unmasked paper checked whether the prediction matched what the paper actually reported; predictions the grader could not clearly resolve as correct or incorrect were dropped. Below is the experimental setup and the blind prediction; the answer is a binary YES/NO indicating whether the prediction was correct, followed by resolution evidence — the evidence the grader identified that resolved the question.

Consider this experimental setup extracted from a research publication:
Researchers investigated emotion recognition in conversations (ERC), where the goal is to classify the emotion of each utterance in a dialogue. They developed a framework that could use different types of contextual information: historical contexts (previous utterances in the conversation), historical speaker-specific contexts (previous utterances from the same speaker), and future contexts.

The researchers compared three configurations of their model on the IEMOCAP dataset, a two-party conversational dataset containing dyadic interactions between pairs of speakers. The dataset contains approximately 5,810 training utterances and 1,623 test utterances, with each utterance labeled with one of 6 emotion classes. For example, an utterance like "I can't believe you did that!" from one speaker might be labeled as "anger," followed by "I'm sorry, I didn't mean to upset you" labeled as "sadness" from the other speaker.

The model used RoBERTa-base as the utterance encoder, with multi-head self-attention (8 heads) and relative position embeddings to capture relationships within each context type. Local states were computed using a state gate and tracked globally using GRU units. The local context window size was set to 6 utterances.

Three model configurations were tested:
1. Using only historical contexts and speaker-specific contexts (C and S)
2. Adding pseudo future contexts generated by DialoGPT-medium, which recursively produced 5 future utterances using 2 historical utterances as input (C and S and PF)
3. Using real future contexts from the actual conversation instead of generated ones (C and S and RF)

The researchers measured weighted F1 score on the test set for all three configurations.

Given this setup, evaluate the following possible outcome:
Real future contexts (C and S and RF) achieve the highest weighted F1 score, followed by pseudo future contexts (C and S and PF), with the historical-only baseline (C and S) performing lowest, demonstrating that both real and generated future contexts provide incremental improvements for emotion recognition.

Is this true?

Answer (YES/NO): YES